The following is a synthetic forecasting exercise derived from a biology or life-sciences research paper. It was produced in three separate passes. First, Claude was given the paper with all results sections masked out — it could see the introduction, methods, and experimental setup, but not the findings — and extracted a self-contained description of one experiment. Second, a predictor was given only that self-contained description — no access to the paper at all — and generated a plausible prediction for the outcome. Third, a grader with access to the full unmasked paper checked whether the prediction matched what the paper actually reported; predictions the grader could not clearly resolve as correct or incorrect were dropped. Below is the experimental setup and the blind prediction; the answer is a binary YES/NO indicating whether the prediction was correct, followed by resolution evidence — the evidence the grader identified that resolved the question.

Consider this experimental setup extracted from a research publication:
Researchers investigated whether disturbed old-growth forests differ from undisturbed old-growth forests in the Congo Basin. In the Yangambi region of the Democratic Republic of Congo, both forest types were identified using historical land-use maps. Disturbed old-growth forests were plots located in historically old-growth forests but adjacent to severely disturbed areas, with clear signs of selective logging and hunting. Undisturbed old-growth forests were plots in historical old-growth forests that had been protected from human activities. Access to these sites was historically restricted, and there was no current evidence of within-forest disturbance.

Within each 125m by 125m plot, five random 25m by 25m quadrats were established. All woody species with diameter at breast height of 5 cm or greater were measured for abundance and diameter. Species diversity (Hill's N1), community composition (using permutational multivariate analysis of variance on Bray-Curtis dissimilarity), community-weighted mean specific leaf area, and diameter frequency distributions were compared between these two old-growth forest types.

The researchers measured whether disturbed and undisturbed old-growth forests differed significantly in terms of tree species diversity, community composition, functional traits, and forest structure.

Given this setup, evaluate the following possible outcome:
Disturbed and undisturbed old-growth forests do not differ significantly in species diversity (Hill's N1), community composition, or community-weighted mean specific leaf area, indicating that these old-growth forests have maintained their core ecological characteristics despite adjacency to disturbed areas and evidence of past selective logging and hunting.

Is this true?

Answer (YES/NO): NO